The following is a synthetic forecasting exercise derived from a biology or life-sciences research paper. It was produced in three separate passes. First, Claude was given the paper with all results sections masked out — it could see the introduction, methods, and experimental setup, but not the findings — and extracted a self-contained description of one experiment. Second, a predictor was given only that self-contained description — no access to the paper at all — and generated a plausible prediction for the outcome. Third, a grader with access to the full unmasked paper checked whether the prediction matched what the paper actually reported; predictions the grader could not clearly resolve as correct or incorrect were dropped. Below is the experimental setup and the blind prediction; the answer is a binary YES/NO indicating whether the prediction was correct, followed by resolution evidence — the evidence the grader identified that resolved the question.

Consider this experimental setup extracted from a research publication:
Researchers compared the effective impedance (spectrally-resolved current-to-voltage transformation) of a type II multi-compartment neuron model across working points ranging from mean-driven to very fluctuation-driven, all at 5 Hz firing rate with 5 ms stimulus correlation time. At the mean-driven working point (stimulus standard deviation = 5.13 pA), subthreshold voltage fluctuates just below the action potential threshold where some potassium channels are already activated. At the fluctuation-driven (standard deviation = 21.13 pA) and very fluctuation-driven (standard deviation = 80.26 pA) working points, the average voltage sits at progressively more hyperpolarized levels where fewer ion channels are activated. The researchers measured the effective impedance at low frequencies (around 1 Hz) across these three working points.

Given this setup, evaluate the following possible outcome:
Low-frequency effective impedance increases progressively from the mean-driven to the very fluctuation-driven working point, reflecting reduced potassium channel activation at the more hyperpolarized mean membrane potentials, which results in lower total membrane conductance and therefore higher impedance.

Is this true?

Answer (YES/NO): YES